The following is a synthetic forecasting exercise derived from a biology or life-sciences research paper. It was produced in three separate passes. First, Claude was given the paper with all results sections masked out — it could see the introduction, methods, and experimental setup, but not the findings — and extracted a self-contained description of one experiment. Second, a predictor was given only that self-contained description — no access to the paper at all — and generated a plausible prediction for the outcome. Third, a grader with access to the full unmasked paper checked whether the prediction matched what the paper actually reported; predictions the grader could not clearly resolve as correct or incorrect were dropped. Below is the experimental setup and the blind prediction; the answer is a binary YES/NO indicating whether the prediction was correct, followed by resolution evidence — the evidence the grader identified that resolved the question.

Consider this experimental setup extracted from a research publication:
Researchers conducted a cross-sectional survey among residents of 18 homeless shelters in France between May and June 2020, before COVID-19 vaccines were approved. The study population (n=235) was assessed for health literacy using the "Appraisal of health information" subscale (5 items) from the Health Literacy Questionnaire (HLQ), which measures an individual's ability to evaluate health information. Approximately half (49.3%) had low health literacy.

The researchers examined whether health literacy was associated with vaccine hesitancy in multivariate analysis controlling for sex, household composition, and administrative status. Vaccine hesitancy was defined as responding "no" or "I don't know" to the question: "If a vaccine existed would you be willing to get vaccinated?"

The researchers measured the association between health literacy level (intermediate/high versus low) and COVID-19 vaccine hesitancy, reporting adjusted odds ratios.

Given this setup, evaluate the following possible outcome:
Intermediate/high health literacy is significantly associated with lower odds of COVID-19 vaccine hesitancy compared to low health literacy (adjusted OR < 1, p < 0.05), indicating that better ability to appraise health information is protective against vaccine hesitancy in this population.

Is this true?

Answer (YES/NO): YES